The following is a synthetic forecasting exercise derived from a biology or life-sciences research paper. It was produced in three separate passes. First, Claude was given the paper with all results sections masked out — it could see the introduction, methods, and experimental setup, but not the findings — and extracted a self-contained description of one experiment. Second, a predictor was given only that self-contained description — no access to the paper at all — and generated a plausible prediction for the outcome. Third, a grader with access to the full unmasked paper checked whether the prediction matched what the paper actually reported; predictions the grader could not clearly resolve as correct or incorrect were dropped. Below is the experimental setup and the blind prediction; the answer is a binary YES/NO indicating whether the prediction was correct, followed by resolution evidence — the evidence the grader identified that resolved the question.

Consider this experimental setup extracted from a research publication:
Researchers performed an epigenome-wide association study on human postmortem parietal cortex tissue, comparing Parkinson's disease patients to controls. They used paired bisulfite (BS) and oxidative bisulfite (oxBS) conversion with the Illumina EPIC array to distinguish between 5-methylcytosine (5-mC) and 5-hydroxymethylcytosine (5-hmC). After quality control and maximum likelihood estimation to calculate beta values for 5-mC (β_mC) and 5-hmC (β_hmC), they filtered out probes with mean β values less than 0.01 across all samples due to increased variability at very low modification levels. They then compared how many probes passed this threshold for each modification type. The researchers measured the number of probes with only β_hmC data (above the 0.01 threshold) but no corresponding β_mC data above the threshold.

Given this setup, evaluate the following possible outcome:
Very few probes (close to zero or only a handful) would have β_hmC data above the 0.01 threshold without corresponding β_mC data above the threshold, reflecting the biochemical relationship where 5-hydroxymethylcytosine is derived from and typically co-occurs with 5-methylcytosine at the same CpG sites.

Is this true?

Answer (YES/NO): YES